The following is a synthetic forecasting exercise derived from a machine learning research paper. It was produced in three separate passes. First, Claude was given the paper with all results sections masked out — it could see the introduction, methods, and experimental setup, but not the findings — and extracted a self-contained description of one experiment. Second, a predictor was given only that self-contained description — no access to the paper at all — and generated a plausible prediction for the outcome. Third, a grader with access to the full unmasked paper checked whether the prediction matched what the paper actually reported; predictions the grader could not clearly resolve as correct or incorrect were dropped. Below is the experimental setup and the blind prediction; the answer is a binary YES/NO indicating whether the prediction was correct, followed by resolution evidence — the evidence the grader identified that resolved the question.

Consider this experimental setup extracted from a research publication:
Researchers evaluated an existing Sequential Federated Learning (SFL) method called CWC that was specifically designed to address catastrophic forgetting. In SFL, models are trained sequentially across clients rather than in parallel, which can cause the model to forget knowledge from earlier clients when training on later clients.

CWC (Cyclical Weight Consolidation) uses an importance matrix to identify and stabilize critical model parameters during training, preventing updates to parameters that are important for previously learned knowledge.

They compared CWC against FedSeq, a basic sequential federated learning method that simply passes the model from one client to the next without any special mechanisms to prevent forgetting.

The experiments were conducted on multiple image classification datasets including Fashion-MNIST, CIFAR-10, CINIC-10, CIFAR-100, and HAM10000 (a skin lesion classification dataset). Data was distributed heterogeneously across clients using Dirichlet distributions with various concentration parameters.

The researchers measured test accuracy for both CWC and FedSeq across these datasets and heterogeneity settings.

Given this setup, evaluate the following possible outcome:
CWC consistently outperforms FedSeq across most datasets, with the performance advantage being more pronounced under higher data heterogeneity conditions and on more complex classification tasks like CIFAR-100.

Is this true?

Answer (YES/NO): NO